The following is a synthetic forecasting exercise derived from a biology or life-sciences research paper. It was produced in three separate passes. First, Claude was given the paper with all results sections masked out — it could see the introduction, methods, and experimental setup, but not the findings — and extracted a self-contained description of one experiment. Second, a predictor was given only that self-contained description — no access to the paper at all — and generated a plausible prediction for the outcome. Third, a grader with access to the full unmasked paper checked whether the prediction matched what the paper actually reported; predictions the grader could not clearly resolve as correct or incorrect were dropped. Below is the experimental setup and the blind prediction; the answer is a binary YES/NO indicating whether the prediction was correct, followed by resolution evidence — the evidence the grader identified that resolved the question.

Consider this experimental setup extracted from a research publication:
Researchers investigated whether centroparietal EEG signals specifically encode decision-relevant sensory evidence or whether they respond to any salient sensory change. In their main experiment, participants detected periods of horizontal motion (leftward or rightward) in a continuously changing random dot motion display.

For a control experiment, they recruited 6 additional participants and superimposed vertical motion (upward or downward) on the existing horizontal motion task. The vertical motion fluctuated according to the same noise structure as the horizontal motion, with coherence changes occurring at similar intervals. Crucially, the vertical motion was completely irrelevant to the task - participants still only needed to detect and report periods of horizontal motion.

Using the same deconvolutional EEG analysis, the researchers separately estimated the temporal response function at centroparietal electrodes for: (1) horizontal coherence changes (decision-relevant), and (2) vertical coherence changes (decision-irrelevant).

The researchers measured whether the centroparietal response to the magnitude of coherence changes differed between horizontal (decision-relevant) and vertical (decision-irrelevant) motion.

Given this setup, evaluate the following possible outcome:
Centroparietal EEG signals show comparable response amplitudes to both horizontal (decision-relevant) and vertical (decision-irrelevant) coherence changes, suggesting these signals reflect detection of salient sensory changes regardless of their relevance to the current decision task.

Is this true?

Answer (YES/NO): NO